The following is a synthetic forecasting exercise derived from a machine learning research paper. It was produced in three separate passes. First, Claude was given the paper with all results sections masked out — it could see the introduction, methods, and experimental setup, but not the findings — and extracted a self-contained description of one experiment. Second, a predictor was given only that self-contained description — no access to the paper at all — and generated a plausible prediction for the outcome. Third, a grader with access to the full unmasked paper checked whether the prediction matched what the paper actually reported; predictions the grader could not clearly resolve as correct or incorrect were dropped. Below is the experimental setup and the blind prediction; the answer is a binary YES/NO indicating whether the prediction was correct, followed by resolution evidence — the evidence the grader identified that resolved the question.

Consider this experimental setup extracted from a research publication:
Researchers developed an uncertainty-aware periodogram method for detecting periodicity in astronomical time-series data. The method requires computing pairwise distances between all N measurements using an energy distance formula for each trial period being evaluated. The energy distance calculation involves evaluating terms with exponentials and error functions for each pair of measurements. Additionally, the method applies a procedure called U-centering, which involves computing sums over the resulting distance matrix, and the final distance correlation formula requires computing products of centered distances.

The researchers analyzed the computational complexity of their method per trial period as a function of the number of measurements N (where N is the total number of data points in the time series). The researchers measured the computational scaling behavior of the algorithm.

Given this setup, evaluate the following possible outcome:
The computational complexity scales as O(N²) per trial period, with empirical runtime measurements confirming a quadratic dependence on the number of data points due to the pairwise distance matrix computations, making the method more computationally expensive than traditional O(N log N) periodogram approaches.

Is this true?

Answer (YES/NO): NO